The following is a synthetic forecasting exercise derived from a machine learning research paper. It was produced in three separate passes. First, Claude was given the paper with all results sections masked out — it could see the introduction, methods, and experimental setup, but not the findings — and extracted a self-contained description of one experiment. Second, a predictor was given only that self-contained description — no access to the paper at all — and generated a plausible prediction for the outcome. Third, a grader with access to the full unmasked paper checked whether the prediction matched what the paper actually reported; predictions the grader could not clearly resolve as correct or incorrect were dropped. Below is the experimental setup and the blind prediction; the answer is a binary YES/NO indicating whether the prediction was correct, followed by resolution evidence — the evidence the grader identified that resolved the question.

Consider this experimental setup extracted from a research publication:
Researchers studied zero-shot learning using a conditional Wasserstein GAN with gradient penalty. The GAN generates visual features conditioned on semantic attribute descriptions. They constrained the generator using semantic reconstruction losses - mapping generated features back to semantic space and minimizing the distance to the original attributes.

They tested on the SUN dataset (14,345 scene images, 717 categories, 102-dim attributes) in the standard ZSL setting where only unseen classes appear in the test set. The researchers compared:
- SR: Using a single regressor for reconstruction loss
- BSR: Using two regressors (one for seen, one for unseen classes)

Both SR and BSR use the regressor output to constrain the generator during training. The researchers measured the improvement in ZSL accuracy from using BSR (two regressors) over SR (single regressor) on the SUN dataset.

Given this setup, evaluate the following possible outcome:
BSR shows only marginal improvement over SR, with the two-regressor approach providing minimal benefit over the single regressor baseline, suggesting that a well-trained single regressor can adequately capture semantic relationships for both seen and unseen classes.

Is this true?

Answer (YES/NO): NO